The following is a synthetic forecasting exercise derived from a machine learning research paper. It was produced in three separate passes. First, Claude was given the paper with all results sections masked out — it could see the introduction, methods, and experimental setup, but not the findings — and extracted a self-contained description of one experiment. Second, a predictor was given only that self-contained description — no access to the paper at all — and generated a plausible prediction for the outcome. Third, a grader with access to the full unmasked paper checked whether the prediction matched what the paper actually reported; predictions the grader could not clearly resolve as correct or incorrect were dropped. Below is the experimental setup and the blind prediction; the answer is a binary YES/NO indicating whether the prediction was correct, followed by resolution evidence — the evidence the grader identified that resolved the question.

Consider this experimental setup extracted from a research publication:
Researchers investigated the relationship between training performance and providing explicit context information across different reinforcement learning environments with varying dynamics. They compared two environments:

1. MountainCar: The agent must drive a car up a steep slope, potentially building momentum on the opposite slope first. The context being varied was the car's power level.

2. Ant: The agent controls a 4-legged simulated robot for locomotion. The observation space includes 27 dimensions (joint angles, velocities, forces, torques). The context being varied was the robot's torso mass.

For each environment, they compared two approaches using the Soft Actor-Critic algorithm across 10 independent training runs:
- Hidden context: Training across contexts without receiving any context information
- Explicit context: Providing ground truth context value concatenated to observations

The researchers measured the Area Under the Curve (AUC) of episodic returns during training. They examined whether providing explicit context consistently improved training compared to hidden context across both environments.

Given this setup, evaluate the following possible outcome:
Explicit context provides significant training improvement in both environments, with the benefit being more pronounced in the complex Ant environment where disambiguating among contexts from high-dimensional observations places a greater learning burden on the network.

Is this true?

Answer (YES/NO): NO